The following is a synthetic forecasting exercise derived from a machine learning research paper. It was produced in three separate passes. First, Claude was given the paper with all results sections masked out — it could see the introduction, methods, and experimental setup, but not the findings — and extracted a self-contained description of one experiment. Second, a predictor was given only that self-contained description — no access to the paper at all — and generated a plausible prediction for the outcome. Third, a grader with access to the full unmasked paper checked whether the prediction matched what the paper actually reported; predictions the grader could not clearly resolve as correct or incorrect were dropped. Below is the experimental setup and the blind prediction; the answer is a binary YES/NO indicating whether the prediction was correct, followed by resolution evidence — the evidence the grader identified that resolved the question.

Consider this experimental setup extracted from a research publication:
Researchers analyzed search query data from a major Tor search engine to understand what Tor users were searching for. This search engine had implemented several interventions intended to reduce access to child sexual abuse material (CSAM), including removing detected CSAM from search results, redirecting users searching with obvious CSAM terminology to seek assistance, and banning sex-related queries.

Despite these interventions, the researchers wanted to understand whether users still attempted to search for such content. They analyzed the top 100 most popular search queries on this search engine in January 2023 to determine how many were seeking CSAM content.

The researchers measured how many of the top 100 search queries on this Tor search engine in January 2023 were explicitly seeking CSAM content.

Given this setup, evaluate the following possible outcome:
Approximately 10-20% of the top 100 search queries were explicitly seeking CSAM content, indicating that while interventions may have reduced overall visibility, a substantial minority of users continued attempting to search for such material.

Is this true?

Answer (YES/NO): NO